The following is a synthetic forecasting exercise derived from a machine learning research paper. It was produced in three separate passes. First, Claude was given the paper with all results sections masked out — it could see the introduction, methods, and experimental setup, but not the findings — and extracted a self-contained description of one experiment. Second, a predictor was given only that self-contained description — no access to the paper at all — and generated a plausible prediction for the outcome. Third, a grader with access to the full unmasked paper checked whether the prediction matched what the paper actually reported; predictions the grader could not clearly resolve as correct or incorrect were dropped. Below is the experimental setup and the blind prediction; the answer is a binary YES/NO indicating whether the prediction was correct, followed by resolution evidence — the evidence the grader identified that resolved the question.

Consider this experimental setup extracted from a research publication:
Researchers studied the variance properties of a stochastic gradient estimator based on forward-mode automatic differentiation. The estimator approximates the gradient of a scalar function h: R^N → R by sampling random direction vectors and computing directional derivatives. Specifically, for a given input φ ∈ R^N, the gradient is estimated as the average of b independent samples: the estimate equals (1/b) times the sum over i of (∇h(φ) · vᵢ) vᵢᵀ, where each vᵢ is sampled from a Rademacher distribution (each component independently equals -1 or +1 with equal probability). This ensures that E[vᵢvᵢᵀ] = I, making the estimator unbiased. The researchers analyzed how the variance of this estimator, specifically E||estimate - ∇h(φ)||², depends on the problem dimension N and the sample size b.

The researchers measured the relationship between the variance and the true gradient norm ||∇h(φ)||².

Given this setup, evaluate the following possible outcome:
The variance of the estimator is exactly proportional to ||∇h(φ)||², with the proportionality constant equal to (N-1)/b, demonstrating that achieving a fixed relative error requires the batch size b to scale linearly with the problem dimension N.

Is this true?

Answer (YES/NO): YES